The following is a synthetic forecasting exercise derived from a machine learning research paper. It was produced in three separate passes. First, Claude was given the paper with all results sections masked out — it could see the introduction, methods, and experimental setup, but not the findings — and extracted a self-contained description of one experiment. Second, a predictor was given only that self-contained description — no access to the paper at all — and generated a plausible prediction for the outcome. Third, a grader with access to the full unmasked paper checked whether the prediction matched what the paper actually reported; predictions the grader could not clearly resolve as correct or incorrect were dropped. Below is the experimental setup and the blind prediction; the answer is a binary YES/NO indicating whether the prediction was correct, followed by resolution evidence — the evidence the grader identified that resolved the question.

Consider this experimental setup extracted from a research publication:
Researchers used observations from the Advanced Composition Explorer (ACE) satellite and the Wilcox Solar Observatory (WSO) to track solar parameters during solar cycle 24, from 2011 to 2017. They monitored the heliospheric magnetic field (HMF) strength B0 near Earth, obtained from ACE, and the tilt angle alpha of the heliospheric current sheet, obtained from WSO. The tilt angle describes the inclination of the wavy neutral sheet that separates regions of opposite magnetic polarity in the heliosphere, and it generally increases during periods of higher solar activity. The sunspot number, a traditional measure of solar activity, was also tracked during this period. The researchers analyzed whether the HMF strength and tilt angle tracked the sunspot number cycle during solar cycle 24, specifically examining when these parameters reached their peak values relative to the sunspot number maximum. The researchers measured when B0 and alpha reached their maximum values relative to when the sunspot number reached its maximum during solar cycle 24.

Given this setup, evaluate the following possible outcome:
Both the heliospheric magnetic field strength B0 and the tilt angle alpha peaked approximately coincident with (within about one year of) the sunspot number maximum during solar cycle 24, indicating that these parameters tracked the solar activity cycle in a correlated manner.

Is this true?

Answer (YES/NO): YES